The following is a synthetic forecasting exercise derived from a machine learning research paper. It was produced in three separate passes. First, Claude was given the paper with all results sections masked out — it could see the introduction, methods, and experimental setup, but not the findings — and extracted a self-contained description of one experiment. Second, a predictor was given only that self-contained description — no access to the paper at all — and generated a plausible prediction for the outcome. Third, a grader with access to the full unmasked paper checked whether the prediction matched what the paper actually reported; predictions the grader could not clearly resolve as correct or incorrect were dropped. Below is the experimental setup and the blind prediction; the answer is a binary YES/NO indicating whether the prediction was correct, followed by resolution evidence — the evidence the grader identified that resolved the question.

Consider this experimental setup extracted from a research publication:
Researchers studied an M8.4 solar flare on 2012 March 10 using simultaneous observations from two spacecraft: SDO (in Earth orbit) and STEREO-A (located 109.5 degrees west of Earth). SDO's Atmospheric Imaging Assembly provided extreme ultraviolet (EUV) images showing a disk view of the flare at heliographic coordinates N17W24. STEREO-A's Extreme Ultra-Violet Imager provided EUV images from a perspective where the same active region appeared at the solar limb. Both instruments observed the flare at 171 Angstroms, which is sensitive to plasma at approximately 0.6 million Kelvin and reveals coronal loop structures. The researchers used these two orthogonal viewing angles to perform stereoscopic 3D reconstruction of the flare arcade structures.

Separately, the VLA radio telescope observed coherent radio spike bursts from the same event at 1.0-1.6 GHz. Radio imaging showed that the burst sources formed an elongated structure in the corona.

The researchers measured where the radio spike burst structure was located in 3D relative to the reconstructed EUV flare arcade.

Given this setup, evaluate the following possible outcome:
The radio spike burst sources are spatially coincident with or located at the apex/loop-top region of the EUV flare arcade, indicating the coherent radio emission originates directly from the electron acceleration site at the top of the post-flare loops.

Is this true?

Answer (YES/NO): NO